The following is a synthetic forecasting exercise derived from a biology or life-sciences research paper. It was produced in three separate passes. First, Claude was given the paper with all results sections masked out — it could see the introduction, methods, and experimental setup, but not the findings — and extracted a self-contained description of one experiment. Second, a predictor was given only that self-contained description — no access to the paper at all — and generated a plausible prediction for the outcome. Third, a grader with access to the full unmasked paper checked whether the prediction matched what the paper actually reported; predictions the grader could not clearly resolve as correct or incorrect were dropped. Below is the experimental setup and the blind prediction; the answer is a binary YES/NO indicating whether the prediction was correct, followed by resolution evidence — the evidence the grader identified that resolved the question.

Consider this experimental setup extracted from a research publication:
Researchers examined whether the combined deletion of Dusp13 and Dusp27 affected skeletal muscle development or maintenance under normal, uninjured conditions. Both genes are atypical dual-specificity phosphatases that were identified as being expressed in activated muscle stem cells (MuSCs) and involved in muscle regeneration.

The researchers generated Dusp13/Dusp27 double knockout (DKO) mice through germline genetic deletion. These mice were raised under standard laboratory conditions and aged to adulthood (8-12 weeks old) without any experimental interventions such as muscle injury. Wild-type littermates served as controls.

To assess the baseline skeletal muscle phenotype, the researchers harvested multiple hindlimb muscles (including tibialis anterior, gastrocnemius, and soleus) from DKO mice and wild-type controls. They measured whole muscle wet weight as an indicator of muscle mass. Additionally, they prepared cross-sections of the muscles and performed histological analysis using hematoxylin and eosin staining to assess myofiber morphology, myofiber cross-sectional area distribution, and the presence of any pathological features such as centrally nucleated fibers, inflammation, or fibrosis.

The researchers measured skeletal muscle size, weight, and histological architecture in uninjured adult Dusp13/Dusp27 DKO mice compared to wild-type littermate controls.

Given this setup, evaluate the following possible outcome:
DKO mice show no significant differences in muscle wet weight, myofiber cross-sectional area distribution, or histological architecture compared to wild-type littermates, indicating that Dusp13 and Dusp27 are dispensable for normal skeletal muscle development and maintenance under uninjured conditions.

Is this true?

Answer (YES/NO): YES